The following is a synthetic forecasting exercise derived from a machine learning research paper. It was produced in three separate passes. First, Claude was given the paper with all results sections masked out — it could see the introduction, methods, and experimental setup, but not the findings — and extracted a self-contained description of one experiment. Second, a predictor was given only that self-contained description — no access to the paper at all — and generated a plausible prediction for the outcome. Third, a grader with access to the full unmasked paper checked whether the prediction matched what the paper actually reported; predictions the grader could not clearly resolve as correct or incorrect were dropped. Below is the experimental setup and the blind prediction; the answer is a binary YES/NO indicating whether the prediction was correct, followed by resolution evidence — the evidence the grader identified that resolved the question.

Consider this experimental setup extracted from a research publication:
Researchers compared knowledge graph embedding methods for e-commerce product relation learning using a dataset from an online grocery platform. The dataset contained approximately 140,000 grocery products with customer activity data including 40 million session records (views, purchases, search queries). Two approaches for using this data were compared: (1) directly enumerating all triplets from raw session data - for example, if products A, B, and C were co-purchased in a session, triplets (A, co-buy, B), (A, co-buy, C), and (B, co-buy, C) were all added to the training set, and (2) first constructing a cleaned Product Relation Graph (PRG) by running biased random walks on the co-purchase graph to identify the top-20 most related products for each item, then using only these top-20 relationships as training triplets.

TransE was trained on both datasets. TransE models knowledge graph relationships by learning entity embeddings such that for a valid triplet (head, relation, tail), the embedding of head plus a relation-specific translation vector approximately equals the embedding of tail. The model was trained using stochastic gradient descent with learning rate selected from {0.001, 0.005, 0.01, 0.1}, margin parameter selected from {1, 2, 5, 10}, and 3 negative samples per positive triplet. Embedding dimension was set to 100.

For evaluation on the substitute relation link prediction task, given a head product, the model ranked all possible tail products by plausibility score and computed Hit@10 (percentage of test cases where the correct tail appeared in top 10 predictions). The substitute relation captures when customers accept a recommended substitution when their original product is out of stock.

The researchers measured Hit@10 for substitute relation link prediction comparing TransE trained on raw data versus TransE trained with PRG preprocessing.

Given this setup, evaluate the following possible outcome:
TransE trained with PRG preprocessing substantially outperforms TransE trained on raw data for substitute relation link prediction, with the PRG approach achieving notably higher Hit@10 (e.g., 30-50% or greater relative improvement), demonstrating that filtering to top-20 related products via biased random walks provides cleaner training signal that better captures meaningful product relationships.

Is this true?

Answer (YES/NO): YES